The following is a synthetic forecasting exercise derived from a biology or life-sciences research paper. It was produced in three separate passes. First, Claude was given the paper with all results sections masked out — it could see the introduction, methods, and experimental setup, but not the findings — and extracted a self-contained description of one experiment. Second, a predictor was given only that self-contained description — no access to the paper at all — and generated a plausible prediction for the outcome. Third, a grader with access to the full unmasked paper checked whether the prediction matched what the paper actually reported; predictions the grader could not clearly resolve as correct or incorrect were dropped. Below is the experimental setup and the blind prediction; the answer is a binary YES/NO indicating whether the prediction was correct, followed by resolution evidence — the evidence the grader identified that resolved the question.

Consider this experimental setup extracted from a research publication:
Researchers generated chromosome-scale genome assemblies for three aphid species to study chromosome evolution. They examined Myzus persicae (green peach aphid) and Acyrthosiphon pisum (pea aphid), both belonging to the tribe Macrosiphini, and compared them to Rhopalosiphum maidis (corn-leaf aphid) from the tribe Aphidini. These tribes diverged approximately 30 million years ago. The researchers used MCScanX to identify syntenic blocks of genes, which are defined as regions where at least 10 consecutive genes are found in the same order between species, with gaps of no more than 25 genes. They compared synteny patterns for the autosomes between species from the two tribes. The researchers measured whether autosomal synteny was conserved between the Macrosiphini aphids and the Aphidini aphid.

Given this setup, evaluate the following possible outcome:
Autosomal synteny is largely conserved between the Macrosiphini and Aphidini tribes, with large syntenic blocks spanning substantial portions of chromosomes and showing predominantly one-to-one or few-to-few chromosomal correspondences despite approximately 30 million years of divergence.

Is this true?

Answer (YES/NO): NO